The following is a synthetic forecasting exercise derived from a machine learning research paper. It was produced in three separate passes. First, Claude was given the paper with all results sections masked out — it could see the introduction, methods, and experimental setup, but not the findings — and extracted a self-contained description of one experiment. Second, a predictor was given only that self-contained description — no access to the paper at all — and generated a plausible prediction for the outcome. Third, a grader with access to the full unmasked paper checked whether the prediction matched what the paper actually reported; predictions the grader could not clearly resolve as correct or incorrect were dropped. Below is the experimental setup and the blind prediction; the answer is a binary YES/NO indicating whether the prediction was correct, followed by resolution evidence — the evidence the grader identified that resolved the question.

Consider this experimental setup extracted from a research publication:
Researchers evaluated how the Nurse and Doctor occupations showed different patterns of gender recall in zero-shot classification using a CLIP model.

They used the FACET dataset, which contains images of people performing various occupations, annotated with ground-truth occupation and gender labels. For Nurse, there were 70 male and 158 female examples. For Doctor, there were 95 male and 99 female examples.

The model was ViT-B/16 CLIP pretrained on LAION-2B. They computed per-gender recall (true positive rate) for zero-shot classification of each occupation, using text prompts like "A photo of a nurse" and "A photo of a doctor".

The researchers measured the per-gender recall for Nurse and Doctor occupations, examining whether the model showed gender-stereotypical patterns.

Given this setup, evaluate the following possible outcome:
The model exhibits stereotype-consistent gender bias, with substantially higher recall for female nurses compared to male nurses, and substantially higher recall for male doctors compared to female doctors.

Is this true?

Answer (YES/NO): YES